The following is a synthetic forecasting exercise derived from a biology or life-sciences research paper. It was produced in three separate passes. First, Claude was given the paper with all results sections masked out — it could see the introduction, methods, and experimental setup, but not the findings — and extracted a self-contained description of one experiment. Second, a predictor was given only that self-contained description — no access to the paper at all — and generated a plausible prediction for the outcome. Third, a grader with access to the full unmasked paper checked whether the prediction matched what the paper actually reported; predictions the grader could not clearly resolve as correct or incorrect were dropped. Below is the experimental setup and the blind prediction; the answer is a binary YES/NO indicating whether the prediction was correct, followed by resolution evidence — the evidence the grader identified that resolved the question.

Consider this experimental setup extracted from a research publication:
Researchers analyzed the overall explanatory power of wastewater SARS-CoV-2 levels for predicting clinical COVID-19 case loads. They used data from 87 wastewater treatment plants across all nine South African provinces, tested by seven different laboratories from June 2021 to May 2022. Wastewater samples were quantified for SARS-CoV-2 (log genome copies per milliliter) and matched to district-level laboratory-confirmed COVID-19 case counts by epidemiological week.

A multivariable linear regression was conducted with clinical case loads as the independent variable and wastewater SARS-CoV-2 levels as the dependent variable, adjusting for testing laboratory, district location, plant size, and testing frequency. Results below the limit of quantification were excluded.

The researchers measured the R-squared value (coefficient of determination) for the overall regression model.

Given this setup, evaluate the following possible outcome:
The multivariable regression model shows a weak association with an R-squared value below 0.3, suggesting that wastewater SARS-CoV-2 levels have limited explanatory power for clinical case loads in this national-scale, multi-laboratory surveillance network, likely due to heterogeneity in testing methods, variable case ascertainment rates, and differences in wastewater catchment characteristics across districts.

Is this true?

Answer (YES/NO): NO